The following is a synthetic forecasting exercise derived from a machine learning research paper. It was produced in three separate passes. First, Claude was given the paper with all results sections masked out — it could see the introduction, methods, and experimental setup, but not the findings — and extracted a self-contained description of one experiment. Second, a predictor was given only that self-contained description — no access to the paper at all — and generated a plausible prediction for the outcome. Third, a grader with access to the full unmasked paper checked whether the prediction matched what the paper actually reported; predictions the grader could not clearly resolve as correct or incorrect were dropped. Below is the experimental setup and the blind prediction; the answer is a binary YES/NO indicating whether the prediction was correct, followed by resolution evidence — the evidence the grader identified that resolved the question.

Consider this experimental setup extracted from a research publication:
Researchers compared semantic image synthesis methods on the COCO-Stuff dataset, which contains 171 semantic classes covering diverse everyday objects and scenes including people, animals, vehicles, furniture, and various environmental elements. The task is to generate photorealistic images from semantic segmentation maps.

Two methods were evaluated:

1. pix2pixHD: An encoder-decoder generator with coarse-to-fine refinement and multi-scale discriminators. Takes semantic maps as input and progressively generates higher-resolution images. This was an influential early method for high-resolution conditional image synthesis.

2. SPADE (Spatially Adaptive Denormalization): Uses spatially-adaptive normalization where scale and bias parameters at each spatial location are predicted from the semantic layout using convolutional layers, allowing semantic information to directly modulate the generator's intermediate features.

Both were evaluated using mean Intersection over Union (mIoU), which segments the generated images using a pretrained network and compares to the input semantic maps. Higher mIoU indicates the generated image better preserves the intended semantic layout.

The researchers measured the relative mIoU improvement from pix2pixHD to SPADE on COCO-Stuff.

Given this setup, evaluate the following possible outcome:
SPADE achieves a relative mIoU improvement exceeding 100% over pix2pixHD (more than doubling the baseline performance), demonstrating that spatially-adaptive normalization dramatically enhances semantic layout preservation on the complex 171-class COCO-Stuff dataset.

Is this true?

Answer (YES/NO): YES